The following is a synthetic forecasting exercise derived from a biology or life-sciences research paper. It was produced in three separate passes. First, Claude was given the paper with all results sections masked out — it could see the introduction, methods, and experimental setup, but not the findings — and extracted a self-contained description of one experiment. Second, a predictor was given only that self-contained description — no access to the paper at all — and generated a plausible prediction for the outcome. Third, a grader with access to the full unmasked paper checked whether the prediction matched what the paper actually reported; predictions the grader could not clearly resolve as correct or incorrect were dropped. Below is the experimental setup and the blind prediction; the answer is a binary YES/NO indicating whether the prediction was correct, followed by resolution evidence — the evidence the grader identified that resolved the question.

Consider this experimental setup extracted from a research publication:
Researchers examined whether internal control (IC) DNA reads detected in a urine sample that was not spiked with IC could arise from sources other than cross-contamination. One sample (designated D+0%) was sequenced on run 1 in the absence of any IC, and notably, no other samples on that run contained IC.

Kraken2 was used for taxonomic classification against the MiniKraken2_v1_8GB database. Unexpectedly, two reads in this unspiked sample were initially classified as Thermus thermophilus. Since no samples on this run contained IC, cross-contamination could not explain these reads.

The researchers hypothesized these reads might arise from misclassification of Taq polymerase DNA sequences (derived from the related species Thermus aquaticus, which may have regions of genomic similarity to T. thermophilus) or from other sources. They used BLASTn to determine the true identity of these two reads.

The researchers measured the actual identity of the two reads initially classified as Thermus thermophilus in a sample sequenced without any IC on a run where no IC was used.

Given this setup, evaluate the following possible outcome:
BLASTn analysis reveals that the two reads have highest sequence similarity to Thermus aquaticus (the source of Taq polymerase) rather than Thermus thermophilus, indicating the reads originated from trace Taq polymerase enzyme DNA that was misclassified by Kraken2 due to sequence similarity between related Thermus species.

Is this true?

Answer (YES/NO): NO